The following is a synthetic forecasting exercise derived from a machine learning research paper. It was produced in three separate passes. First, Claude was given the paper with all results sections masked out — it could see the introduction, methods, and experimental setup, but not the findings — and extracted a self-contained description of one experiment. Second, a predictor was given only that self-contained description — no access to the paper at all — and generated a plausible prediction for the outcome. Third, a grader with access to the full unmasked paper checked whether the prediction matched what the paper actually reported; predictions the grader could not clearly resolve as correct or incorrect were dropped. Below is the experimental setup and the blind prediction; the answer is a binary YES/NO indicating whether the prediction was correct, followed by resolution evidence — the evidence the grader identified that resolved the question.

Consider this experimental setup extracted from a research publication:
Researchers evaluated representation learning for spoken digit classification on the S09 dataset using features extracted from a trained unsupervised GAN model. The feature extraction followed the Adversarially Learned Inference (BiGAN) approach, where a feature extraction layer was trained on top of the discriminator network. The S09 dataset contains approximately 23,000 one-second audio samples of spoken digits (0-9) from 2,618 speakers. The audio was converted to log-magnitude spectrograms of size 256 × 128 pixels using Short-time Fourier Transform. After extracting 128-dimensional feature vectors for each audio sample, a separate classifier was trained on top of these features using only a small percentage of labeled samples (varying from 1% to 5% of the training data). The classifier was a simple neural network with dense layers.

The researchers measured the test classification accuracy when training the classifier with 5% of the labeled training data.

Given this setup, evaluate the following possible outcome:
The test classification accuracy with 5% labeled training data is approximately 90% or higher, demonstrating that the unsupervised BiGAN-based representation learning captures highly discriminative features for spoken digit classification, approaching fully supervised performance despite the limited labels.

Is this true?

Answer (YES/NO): NO